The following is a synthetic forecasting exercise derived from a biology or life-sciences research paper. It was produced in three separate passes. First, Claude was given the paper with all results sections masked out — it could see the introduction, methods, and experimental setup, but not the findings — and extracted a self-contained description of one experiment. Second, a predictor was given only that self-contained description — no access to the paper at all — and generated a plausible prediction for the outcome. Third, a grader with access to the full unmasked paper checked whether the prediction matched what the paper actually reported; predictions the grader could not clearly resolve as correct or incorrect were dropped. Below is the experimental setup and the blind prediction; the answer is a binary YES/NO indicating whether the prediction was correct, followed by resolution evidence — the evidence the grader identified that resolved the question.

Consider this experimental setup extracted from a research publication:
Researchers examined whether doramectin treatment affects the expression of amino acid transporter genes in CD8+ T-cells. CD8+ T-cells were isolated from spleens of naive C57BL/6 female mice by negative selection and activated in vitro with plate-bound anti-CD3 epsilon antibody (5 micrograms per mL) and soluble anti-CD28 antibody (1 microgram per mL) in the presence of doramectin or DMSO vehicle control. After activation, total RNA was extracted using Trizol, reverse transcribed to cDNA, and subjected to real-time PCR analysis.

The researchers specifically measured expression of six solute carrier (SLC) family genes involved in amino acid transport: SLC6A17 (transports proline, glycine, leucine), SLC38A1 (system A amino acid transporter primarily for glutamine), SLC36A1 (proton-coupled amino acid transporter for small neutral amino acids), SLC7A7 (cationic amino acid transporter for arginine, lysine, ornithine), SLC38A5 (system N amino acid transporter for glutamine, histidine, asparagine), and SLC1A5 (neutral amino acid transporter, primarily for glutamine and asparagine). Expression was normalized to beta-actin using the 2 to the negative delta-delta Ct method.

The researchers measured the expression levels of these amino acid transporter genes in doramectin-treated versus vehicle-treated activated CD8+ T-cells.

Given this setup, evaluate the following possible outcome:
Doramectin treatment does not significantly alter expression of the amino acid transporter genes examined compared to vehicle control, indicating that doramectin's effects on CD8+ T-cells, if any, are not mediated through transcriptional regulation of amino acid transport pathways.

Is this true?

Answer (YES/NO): NO